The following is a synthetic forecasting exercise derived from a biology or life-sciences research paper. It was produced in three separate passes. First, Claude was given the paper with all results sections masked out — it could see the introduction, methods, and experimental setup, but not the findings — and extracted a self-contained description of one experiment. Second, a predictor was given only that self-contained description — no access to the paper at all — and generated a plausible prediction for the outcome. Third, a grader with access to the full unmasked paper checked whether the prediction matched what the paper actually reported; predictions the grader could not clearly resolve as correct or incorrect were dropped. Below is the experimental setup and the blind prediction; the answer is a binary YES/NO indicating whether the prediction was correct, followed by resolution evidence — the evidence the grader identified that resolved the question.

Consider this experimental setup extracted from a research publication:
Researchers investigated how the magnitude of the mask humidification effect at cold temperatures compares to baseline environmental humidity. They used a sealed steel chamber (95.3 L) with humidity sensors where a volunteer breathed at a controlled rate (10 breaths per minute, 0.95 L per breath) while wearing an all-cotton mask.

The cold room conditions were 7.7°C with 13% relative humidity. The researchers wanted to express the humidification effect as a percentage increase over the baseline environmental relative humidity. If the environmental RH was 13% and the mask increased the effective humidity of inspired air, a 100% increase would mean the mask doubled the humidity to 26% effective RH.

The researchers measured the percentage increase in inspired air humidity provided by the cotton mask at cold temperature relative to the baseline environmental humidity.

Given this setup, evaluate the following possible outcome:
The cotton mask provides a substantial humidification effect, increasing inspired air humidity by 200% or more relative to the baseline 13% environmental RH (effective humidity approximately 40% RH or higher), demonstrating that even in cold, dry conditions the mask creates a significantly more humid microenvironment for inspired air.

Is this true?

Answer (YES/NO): YES